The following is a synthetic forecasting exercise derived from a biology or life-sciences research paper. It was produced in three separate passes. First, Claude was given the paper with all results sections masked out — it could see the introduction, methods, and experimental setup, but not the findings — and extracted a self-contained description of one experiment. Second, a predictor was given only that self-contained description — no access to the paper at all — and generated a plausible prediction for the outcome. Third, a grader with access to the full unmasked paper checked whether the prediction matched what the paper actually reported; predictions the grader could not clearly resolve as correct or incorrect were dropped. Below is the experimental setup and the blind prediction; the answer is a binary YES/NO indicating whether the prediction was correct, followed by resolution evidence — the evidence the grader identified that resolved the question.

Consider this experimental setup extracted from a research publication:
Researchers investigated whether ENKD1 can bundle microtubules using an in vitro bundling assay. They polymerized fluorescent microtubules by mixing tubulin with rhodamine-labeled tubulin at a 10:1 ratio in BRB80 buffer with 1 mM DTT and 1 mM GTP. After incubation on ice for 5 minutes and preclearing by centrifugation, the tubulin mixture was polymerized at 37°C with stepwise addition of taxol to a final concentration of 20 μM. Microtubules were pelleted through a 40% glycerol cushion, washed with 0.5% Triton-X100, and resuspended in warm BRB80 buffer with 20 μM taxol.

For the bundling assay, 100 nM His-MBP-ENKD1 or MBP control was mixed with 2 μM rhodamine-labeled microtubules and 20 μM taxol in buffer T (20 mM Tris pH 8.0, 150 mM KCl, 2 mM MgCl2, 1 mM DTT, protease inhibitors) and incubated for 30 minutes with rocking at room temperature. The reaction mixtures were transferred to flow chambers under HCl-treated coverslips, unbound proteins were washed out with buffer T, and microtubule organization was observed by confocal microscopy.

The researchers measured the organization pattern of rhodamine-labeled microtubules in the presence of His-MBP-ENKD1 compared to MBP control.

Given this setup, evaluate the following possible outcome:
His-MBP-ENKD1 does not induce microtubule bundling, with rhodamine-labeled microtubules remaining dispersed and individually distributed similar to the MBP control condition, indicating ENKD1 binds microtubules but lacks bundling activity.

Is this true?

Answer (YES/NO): NO